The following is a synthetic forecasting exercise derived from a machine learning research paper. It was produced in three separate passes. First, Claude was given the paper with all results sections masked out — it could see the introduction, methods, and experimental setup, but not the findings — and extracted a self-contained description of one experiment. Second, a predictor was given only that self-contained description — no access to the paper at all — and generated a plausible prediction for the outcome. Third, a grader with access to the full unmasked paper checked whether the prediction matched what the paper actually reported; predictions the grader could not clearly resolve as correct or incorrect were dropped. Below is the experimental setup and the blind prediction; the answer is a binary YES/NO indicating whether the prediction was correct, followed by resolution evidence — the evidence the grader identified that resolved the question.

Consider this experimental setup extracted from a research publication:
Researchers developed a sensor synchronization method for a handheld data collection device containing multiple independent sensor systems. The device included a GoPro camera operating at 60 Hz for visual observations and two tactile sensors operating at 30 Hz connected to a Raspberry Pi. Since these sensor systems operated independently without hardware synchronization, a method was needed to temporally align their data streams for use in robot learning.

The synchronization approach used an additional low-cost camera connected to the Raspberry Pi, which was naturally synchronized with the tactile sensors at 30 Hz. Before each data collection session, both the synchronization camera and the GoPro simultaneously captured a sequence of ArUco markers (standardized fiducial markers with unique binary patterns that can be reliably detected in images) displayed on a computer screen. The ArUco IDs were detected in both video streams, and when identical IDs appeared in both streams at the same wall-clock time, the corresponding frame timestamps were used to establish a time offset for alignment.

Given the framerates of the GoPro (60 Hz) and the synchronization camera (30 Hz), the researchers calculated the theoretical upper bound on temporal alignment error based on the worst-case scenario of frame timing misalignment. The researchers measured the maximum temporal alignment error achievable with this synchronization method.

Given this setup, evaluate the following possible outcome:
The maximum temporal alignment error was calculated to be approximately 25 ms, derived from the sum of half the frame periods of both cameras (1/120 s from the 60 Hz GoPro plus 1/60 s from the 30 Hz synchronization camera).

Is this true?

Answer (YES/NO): NO